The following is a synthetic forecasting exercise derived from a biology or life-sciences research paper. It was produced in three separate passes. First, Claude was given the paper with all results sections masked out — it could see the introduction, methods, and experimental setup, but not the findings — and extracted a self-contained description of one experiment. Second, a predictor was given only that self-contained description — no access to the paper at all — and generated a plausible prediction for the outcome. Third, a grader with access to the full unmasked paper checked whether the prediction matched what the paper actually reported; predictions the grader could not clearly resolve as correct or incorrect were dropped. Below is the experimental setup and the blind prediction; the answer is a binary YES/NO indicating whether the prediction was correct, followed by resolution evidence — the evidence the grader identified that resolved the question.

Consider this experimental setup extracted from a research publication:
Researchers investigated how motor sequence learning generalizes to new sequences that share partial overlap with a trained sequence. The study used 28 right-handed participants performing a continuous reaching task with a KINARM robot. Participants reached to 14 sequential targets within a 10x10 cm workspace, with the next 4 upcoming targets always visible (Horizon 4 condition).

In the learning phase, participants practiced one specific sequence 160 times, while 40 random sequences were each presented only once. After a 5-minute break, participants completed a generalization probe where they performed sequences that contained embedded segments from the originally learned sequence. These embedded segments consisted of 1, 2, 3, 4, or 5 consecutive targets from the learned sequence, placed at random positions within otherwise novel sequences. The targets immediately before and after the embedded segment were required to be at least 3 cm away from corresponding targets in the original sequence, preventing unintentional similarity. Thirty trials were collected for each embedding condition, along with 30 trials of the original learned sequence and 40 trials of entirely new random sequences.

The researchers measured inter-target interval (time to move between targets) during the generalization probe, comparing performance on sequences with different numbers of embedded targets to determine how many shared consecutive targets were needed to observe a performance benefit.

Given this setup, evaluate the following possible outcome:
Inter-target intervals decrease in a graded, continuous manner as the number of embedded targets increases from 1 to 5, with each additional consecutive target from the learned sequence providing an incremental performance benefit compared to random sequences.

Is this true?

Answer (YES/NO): NO